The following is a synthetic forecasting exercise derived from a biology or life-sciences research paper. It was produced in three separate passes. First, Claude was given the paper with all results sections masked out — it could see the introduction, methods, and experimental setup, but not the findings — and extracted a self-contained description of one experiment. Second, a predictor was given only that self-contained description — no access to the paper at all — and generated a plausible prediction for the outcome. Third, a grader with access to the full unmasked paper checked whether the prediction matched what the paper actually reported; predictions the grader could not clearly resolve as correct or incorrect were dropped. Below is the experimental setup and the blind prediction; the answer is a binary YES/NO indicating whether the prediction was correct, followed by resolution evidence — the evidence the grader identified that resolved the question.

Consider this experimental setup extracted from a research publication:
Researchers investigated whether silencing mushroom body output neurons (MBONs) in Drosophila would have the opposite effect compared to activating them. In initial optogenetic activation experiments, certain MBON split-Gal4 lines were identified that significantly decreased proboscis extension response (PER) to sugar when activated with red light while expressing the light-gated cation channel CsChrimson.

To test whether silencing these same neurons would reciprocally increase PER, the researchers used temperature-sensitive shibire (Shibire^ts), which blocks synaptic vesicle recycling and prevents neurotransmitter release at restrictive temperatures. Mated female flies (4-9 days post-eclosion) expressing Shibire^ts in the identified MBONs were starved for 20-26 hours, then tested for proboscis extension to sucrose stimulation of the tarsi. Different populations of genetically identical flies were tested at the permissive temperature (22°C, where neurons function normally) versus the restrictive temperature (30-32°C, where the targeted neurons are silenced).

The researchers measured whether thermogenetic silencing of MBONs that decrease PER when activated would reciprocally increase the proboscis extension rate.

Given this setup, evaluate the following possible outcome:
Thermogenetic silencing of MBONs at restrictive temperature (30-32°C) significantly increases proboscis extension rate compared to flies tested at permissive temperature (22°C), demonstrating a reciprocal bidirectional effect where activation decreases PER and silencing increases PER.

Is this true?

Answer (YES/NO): NO